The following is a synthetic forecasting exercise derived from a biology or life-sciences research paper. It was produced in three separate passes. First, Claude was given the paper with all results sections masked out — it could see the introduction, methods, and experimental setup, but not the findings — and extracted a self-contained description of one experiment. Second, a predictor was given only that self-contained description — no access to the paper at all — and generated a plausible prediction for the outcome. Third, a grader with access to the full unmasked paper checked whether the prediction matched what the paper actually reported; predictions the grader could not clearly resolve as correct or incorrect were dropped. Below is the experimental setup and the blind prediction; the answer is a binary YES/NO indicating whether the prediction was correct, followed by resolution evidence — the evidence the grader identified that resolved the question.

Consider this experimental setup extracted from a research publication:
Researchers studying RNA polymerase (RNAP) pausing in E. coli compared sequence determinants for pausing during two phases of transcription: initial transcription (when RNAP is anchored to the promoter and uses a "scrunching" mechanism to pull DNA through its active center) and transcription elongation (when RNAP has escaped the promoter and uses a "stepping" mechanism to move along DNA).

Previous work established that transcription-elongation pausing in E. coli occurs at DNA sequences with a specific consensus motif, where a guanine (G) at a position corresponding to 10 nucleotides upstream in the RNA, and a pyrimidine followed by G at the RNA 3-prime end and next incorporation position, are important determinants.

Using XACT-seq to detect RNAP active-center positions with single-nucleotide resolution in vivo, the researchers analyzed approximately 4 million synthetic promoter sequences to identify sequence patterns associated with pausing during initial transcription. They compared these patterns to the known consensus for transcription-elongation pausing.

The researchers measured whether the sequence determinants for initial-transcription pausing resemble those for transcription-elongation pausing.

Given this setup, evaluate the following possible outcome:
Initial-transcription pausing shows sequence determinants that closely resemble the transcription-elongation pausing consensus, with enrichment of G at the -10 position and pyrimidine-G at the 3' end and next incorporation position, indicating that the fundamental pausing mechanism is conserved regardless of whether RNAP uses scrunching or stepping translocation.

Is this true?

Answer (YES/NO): NO